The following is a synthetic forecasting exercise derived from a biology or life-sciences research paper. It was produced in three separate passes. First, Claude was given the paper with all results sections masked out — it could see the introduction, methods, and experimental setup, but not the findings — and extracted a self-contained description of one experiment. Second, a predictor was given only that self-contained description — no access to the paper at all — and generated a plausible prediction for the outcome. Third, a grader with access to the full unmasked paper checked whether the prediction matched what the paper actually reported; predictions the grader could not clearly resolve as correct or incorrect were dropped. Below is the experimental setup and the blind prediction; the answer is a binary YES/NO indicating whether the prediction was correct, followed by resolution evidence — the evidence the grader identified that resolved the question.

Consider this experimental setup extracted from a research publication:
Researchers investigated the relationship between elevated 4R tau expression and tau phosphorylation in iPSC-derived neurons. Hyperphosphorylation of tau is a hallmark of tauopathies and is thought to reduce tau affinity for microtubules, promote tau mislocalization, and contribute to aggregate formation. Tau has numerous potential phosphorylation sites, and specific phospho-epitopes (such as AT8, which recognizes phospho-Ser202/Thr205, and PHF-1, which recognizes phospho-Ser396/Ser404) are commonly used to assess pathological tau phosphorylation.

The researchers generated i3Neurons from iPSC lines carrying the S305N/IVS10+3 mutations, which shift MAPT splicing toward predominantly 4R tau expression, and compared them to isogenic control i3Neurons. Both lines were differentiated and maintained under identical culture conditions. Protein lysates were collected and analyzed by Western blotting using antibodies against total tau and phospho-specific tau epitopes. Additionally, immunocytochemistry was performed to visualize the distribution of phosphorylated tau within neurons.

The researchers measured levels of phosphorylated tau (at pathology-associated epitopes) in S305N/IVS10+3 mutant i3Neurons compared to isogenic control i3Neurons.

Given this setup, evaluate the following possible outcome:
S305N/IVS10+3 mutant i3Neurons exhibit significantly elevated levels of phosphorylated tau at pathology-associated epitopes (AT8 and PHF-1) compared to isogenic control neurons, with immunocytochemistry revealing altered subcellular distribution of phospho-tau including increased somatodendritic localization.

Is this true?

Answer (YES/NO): NO